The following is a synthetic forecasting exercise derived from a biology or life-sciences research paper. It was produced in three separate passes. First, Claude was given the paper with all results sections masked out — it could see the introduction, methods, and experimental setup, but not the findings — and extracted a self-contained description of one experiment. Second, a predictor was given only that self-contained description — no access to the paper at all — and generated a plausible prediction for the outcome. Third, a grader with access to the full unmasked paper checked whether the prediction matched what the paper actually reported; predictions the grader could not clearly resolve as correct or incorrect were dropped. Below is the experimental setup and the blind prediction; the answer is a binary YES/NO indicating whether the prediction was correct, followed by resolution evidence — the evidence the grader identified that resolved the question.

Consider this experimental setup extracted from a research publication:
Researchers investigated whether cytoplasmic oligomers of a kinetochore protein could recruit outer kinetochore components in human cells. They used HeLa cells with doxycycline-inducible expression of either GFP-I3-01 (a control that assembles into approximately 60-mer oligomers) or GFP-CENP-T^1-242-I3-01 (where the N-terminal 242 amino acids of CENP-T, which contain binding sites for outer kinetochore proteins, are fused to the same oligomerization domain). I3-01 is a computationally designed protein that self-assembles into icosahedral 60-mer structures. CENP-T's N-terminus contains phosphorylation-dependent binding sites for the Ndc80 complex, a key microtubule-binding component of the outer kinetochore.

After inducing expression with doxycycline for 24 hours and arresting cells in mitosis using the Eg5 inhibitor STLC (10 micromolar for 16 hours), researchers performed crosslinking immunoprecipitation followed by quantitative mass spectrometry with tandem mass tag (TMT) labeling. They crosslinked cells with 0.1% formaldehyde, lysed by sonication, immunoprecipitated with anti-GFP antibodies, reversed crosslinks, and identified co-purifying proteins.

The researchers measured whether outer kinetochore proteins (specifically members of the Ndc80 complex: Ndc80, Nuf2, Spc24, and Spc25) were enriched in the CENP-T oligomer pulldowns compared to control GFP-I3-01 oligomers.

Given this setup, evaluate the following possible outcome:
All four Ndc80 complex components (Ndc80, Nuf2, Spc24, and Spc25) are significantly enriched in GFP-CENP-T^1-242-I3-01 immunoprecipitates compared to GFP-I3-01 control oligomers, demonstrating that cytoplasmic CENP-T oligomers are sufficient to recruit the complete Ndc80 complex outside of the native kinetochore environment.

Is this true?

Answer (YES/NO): YES